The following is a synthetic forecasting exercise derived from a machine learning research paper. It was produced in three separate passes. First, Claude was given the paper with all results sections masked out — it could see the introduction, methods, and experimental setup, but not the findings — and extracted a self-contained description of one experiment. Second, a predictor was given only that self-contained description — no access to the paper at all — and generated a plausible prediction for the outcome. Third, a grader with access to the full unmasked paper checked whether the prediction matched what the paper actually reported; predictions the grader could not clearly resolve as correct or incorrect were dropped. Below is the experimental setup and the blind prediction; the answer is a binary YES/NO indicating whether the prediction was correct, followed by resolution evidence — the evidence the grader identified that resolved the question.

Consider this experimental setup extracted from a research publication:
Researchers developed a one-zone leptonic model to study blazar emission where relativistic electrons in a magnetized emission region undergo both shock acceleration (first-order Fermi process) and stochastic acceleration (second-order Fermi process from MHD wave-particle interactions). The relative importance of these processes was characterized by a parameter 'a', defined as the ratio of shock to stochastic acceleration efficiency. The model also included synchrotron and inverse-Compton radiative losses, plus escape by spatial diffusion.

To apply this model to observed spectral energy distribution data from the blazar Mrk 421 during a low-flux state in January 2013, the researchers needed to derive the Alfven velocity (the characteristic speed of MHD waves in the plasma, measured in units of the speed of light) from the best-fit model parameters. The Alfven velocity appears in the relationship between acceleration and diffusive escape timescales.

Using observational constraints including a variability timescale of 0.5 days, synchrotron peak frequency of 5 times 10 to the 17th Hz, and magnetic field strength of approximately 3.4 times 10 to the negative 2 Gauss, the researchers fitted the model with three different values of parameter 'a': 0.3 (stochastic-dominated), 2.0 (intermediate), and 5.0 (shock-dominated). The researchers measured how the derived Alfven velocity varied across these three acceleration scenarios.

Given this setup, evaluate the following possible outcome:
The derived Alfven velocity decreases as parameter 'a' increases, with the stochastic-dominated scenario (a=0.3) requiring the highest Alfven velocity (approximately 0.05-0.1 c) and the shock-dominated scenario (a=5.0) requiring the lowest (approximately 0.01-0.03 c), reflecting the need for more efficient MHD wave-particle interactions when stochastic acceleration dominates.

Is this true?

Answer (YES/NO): NO